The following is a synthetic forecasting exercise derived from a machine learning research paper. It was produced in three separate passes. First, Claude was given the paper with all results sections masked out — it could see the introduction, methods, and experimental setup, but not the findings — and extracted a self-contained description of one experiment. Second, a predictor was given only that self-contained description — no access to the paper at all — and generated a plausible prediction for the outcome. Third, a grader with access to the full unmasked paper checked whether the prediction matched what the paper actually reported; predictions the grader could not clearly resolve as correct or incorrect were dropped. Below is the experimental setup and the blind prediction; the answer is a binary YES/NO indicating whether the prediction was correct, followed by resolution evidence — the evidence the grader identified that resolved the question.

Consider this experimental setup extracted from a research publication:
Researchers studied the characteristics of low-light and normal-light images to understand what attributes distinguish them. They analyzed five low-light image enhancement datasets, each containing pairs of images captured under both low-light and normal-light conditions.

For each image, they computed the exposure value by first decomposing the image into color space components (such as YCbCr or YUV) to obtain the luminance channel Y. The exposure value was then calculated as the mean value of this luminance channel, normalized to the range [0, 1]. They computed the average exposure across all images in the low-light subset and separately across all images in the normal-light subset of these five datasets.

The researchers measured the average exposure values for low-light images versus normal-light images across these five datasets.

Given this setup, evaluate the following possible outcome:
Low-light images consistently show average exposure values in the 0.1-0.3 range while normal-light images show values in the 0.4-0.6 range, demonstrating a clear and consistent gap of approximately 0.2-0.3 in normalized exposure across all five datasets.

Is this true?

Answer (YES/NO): NO